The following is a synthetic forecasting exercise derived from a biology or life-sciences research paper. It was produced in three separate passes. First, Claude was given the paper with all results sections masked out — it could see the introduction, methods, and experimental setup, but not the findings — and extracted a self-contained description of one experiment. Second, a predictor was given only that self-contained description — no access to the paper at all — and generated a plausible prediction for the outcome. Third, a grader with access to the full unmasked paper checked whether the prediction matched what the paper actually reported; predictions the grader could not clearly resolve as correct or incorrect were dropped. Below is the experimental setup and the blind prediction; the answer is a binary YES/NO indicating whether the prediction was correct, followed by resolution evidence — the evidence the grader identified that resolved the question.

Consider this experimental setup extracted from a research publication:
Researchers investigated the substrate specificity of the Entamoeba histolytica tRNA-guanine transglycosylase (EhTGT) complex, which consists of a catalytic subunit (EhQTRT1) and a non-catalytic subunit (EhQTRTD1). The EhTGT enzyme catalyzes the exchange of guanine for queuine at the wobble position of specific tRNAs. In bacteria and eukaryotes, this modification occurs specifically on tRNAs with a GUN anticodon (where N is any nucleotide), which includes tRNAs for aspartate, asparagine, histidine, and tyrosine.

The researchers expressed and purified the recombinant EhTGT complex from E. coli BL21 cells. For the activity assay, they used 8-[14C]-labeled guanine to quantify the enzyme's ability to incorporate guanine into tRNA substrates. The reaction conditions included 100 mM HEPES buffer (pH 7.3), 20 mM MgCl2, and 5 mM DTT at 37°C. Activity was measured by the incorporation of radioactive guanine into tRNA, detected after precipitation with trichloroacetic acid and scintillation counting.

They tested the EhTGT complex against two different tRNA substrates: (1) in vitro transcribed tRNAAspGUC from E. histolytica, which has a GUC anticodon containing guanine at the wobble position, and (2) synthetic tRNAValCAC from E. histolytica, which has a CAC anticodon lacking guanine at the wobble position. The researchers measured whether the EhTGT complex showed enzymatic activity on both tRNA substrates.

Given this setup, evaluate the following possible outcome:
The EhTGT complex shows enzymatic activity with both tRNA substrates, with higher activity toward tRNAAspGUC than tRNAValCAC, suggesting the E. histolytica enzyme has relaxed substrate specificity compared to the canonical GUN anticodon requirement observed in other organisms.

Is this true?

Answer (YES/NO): NO